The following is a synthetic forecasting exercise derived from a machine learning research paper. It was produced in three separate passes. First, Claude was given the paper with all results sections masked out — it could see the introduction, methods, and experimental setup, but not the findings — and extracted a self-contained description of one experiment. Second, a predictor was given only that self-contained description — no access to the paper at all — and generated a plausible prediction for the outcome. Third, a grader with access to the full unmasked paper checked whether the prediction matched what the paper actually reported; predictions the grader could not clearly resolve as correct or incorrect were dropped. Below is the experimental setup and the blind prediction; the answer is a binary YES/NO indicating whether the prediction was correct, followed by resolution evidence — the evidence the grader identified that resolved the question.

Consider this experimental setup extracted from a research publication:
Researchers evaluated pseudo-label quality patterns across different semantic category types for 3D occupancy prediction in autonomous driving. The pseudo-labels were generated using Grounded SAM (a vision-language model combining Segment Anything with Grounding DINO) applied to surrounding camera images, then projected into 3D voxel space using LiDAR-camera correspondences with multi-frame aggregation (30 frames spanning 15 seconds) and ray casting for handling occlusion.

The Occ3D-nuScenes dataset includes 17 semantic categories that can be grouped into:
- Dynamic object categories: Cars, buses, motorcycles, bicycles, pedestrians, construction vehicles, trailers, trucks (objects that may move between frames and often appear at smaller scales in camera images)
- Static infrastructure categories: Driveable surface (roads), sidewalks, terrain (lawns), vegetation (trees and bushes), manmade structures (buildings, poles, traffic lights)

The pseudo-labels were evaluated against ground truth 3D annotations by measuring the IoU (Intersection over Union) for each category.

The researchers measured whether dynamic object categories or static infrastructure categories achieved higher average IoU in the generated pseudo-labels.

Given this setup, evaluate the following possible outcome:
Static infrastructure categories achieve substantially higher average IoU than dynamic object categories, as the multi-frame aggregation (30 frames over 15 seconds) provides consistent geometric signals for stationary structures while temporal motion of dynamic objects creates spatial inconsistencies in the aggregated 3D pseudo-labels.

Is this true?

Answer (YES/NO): NO